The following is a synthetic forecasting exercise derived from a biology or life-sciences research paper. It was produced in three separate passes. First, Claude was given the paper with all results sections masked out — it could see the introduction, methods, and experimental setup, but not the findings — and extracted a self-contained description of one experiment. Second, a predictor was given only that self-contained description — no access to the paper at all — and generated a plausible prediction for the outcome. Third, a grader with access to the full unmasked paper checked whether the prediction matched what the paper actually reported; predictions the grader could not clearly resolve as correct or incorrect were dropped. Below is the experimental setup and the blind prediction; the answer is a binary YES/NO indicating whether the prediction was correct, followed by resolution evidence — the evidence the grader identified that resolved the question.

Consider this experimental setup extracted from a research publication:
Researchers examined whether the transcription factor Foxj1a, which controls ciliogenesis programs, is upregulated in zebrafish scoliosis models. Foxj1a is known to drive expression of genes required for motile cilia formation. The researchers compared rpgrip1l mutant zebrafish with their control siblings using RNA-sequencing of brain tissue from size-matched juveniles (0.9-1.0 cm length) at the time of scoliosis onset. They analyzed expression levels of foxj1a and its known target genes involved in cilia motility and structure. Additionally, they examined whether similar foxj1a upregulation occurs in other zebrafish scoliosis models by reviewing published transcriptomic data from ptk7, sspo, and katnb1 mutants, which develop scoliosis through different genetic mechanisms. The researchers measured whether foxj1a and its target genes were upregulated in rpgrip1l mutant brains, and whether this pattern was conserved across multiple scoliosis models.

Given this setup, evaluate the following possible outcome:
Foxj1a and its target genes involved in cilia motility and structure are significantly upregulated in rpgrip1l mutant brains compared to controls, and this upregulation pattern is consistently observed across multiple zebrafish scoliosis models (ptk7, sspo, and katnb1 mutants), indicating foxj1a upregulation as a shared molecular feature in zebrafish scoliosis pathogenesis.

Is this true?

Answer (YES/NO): YES